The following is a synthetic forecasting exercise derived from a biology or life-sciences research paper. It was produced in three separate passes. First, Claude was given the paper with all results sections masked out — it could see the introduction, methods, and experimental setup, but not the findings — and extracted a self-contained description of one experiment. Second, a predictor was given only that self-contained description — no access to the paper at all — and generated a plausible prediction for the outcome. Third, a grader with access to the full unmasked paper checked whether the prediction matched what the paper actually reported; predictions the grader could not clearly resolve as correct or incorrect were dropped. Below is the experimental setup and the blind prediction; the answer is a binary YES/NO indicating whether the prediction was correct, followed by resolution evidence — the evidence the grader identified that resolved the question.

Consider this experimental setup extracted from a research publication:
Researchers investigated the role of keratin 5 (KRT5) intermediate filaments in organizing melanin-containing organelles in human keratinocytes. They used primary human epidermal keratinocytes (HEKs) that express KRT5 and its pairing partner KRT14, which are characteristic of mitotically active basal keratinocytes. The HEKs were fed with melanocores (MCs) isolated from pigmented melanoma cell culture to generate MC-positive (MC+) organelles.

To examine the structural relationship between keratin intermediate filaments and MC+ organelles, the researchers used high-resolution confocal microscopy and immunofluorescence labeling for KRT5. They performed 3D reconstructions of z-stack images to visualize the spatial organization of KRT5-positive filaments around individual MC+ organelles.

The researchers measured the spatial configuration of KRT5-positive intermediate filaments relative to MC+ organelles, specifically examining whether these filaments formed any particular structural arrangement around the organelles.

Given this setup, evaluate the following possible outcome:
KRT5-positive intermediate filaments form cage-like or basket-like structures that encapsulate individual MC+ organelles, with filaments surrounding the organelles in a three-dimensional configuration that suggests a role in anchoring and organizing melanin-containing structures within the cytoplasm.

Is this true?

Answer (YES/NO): YES